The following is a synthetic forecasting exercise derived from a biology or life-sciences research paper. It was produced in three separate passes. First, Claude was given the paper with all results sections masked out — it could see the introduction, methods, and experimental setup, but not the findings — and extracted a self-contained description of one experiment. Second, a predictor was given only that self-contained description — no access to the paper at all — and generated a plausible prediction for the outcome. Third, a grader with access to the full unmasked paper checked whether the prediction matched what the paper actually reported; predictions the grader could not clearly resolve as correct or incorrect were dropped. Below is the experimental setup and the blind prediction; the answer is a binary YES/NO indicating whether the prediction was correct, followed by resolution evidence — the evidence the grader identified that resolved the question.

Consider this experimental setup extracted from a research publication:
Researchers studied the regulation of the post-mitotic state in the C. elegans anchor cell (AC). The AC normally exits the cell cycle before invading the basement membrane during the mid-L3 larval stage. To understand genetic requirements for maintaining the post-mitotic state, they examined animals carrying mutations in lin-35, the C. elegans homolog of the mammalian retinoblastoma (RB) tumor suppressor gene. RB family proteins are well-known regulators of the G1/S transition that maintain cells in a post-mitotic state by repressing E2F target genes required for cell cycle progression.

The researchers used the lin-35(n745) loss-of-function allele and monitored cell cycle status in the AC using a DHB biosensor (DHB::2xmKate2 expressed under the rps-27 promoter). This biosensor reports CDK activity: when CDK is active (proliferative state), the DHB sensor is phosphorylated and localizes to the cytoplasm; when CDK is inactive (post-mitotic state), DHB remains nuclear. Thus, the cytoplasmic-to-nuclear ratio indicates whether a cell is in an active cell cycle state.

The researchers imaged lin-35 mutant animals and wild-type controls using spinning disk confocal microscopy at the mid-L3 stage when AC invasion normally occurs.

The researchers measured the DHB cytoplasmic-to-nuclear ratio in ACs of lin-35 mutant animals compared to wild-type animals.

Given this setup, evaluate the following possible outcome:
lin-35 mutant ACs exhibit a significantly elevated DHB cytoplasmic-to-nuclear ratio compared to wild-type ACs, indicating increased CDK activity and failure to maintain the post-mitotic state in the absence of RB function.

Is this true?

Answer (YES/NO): NO